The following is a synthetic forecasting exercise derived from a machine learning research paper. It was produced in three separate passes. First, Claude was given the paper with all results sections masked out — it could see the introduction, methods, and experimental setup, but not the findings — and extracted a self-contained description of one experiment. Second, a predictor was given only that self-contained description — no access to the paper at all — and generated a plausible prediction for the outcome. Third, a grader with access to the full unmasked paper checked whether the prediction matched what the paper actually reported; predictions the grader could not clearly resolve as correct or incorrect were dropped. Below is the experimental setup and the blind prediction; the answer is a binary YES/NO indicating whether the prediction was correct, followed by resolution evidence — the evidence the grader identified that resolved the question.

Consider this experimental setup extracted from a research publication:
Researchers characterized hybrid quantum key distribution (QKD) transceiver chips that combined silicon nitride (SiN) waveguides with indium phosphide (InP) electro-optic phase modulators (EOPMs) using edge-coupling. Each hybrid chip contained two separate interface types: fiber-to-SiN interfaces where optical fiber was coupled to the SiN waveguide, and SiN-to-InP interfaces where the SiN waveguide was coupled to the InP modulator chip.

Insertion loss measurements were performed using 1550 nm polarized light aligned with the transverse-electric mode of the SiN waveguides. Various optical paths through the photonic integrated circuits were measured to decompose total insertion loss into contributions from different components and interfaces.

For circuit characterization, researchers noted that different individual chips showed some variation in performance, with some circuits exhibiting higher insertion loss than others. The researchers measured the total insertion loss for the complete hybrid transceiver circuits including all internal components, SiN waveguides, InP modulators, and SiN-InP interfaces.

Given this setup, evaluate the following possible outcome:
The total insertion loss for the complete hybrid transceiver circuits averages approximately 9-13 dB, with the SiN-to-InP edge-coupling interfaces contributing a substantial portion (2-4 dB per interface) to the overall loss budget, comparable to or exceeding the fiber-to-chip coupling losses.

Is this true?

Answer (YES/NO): NO